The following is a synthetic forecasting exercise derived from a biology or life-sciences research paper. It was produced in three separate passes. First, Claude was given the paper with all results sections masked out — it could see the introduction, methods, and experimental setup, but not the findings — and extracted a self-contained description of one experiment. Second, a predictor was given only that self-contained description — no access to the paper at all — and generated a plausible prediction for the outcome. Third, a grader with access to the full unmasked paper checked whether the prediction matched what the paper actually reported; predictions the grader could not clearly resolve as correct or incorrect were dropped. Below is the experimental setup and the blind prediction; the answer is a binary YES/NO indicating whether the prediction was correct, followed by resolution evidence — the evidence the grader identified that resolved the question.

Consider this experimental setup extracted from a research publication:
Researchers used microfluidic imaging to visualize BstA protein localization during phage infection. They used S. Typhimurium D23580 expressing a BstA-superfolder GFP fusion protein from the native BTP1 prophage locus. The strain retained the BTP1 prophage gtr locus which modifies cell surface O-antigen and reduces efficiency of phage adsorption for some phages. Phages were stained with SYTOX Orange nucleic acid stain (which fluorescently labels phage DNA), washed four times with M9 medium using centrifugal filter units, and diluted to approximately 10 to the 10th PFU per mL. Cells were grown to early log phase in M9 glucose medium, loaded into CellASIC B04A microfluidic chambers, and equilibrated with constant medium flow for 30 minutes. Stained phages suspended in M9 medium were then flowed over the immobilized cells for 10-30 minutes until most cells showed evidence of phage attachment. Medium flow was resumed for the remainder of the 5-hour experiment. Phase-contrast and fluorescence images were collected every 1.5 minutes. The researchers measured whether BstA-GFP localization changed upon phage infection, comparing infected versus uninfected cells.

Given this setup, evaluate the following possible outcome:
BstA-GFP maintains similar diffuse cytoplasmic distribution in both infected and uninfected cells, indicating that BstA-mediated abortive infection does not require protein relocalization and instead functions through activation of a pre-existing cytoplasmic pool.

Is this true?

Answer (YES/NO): NO